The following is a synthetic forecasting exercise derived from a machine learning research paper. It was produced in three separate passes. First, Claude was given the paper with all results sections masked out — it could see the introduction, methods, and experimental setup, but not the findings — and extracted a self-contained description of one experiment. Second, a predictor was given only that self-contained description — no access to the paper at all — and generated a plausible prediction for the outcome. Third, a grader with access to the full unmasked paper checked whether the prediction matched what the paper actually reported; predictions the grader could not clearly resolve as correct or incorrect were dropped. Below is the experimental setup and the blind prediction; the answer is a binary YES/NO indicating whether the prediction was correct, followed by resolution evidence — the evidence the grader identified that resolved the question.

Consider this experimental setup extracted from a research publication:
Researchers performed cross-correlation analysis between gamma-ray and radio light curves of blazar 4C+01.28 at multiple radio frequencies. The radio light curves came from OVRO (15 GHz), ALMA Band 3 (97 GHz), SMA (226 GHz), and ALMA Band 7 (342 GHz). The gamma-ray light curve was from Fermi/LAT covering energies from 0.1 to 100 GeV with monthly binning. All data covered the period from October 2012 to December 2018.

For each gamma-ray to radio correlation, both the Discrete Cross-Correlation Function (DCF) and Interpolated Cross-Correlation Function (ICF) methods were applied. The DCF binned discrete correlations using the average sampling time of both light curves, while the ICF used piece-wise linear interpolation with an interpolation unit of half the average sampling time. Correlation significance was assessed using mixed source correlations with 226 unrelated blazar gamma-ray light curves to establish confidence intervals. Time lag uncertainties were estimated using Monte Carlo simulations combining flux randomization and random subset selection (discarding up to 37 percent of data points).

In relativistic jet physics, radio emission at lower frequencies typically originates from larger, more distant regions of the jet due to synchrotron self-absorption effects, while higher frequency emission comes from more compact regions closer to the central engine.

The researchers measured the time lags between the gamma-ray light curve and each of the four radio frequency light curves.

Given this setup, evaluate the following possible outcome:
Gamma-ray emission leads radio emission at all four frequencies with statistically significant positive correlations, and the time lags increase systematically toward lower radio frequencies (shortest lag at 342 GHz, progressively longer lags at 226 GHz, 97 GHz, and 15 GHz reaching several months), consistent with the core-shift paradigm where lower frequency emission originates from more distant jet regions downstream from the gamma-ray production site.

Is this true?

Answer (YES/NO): NO